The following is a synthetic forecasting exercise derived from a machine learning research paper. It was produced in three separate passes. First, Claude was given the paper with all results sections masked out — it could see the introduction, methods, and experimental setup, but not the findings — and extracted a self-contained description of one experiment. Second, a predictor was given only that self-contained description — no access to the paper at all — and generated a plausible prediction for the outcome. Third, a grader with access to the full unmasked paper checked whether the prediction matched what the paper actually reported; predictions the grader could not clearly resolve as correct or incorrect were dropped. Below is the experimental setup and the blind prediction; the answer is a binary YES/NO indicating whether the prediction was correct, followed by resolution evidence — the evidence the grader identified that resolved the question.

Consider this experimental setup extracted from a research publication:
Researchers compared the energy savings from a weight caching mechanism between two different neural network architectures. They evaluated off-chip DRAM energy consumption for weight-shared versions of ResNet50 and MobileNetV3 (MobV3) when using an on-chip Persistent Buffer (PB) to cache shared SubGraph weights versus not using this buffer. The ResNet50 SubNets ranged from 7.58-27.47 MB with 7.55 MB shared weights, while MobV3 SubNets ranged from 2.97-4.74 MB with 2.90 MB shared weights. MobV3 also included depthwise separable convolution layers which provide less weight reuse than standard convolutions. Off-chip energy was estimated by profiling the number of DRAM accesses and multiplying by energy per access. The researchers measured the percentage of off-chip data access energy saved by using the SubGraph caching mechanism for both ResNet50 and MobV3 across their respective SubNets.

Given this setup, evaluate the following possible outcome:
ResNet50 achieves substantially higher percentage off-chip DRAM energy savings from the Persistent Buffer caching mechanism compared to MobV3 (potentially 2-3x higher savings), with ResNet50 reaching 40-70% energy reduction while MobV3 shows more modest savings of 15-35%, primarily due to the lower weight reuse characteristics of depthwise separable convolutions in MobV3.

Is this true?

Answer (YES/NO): NO